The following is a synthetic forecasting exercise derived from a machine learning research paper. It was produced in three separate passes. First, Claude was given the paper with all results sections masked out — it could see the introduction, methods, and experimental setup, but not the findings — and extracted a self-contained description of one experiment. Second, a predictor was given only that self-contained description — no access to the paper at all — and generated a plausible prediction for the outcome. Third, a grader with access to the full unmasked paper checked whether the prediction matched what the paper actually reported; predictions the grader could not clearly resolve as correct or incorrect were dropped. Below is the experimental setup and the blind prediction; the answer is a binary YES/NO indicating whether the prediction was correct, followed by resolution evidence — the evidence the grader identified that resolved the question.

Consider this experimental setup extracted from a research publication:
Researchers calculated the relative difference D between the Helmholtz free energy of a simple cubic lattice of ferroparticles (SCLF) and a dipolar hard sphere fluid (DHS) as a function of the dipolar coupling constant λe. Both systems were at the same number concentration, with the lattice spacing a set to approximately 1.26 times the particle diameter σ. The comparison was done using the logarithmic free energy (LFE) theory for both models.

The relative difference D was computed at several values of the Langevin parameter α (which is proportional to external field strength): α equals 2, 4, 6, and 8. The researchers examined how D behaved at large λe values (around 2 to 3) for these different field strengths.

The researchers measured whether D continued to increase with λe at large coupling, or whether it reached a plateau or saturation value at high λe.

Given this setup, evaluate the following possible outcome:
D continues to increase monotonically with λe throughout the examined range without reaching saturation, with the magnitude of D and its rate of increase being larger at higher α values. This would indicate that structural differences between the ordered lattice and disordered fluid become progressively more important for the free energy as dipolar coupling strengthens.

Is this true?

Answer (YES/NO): NO